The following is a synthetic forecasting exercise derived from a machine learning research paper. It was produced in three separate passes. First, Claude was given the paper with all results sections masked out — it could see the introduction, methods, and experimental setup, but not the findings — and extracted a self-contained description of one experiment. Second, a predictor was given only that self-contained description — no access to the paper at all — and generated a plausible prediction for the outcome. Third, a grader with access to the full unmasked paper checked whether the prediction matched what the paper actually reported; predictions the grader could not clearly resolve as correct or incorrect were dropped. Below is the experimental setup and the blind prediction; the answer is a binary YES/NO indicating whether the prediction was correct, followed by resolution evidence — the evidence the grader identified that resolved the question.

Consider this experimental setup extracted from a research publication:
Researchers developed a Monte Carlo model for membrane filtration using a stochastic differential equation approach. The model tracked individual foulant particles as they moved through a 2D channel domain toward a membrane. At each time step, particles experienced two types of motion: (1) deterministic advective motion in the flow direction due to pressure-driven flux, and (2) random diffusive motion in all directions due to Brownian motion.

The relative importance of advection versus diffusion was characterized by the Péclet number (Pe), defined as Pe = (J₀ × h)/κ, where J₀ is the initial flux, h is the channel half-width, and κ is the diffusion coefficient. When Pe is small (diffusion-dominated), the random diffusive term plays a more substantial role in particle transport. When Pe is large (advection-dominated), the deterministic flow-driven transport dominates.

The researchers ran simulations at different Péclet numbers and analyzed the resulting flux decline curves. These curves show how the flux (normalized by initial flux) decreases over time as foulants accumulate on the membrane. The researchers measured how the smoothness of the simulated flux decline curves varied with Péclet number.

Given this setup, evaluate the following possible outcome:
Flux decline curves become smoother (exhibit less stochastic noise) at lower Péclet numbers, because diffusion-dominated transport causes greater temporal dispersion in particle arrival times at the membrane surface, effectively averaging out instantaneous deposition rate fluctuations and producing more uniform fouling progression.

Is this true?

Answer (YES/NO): NO